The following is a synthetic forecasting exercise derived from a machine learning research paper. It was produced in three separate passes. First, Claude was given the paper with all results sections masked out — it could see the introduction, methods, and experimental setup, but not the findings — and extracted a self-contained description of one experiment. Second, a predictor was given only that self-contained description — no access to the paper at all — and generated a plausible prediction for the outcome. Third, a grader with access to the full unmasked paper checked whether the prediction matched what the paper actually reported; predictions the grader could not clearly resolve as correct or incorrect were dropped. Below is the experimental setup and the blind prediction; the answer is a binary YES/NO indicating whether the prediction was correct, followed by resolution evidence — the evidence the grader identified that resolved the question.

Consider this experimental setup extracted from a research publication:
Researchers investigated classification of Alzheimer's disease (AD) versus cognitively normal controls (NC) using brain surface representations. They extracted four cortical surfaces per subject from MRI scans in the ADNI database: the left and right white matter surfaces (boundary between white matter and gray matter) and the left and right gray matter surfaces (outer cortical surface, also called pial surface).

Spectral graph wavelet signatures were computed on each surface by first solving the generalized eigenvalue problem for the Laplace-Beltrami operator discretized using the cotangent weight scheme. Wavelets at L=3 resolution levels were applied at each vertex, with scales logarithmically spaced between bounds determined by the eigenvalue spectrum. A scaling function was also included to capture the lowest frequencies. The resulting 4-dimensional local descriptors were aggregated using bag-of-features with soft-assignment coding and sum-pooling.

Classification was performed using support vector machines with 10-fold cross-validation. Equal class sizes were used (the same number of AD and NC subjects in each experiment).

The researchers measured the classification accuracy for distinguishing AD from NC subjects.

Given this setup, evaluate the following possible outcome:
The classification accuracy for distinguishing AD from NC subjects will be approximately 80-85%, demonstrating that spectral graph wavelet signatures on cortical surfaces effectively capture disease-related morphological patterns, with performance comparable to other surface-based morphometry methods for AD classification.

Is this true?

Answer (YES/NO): NO